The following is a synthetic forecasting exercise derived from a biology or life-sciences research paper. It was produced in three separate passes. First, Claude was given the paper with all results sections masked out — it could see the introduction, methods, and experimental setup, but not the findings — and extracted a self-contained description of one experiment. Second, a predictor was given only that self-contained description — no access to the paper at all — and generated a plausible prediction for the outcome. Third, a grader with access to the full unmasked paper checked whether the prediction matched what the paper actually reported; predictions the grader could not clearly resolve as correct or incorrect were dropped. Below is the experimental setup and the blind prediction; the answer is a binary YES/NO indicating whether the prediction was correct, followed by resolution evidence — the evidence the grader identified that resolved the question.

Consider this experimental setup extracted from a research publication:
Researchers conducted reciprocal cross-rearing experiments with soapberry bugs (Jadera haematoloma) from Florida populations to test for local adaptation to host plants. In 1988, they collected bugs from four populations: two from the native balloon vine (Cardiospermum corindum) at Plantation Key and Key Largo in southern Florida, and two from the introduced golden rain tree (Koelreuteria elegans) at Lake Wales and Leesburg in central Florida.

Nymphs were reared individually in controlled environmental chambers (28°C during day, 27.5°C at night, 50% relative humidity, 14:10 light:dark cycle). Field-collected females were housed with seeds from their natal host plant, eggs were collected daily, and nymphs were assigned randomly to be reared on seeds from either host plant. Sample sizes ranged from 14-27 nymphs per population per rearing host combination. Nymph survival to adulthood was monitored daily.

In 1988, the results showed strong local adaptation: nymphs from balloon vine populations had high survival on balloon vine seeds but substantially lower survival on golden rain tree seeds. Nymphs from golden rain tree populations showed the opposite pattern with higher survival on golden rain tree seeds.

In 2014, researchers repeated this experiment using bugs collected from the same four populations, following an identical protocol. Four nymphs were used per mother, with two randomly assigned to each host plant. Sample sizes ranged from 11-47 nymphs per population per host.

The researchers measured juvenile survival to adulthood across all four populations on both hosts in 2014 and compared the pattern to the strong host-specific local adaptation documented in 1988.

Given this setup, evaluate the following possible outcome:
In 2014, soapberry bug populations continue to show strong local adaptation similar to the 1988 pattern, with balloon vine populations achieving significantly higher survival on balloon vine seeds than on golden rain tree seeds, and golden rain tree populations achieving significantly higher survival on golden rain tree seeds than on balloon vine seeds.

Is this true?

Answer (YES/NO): NO